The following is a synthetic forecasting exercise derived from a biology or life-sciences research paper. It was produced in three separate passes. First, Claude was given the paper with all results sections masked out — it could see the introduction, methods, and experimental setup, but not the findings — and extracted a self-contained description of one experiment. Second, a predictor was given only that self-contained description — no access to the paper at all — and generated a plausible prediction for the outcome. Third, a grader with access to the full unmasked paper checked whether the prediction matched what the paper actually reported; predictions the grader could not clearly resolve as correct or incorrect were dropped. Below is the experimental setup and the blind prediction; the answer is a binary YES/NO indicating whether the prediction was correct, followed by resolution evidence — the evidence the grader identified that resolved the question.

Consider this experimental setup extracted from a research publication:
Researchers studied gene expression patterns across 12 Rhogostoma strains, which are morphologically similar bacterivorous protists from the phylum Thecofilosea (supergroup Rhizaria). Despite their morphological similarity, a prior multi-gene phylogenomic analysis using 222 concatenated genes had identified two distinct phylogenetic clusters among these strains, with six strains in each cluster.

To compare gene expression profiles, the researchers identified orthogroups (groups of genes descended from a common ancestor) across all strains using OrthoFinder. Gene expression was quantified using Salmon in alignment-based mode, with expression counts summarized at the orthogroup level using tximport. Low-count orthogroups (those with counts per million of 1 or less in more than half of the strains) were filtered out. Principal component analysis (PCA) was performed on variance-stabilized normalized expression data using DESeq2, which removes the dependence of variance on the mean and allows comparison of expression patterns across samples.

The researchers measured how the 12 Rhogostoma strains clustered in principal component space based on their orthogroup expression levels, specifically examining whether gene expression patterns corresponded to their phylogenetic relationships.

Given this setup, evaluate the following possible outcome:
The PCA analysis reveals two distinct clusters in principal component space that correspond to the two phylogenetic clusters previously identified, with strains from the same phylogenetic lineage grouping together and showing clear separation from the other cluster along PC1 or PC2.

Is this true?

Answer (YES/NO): YES